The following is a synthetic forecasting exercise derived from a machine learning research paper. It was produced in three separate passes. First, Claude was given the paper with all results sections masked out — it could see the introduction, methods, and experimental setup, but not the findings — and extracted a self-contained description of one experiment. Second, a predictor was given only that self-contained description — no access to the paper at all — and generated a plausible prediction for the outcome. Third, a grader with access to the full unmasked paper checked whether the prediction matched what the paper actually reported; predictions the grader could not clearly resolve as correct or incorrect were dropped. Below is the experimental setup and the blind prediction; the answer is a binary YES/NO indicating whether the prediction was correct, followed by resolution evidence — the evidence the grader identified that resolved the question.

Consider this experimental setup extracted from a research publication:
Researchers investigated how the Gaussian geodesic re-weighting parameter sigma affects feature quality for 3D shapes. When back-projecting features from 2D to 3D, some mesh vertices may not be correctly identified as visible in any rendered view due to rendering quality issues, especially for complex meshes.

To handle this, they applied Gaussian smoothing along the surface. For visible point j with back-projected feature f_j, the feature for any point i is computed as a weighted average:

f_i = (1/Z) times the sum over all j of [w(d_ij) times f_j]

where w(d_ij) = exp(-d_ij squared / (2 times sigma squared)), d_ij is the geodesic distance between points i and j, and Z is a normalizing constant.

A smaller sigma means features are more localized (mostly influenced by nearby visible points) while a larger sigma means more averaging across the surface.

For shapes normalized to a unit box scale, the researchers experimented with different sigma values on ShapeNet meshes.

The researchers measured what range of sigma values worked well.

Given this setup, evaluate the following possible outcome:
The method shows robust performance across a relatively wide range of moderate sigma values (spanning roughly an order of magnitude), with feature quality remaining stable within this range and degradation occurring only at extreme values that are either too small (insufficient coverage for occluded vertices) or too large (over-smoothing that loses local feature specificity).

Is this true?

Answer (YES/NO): NO